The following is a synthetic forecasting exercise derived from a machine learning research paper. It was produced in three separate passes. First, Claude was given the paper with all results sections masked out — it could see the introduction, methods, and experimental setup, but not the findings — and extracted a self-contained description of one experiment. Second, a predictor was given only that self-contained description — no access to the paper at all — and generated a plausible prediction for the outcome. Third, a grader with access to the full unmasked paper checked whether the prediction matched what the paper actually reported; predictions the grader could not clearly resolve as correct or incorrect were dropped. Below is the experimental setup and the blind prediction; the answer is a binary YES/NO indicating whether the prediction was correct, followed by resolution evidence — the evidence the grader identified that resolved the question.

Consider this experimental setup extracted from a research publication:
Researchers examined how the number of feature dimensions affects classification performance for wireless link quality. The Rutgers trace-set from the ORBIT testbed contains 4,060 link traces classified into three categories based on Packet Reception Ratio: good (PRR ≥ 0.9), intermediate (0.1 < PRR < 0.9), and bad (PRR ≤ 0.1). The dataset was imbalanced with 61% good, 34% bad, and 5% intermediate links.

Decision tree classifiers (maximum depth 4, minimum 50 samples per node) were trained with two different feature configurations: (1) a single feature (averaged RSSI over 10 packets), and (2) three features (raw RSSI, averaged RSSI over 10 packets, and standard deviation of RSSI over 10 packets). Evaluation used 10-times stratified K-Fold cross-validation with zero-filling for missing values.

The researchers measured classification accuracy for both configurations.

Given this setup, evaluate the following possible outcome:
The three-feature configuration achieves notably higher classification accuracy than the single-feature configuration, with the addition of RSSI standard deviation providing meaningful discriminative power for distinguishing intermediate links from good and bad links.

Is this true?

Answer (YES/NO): NO